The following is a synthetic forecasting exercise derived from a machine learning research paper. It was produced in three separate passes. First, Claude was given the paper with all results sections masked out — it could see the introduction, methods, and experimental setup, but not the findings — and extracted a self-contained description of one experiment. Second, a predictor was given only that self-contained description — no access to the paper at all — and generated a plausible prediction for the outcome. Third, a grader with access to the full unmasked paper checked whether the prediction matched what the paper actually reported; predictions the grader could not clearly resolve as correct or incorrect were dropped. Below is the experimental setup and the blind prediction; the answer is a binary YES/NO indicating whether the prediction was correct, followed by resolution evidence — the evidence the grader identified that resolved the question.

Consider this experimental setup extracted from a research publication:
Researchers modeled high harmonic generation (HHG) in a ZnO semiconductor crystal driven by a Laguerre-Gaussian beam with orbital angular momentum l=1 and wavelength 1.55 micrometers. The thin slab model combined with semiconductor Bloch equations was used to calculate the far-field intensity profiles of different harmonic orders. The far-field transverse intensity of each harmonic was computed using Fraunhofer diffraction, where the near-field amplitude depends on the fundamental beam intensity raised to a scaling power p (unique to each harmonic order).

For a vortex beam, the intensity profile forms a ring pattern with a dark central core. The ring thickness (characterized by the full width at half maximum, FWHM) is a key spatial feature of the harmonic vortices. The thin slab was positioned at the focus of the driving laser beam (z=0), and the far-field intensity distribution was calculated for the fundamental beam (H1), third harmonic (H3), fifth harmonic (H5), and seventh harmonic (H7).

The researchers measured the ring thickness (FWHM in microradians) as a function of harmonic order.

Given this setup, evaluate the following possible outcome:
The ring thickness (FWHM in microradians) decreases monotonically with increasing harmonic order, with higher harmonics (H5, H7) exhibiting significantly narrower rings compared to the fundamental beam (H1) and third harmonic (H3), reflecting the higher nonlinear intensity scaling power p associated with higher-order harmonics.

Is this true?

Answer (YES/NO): NO